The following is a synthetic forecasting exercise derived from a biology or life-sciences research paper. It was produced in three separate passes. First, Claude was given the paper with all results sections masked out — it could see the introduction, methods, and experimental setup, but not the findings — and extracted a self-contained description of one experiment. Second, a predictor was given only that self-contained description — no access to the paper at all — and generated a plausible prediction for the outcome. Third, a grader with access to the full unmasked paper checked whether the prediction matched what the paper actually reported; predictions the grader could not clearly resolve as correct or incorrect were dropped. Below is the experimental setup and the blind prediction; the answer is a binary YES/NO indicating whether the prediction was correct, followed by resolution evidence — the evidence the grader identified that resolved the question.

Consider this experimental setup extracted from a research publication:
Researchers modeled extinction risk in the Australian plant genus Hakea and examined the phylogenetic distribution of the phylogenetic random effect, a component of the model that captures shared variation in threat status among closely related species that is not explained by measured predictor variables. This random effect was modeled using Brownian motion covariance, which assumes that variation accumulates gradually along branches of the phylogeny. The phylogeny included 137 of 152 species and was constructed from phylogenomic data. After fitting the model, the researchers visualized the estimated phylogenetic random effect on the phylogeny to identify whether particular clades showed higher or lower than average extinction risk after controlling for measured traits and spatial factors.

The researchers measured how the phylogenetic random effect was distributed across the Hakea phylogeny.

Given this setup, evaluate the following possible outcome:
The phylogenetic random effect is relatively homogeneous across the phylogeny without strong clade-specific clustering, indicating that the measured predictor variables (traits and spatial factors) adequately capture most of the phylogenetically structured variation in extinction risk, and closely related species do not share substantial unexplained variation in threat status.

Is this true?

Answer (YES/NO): NO